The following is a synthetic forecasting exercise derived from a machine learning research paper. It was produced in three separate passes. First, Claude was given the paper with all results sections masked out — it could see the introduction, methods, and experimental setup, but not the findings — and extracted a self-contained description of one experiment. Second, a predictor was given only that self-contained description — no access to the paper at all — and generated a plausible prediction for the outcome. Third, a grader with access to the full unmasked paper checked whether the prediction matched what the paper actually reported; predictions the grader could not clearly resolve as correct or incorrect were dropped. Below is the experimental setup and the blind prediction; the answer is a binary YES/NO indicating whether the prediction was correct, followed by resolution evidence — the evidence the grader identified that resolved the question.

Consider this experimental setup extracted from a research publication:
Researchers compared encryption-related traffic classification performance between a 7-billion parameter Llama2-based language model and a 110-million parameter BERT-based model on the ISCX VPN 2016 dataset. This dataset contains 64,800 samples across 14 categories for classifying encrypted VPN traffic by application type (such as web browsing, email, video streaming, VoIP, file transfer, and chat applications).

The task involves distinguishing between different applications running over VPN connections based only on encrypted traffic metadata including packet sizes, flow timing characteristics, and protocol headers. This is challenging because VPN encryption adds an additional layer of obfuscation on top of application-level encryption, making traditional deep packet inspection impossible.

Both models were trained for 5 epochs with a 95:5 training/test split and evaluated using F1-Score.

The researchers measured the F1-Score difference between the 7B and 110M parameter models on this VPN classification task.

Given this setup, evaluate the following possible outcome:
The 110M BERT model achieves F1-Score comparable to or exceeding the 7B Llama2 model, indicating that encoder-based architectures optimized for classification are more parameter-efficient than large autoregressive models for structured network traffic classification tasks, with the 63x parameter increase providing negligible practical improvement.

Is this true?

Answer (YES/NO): NO